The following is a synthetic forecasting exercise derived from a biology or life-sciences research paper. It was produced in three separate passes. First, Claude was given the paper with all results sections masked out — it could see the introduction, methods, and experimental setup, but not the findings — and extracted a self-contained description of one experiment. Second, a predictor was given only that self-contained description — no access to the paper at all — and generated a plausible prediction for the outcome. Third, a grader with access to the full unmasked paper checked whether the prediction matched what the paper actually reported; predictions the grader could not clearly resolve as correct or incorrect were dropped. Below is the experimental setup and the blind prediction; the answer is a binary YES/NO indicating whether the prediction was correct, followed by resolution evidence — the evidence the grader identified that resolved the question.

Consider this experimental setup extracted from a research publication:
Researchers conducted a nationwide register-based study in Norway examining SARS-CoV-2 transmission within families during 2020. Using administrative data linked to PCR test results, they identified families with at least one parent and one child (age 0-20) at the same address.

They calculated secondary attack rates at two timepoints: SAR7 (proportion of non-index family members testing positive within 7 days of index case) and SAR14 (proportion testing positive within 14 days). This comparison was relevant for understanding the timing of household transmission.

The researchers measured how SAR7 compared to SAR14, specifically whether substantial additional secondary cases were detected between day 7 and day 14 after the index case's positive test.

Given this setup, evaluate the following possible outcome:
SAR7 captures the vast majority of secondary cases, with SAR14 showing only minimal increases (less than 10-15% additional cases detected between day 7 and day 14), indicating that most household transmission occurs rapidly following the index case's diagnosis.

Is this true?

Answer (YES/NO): YES